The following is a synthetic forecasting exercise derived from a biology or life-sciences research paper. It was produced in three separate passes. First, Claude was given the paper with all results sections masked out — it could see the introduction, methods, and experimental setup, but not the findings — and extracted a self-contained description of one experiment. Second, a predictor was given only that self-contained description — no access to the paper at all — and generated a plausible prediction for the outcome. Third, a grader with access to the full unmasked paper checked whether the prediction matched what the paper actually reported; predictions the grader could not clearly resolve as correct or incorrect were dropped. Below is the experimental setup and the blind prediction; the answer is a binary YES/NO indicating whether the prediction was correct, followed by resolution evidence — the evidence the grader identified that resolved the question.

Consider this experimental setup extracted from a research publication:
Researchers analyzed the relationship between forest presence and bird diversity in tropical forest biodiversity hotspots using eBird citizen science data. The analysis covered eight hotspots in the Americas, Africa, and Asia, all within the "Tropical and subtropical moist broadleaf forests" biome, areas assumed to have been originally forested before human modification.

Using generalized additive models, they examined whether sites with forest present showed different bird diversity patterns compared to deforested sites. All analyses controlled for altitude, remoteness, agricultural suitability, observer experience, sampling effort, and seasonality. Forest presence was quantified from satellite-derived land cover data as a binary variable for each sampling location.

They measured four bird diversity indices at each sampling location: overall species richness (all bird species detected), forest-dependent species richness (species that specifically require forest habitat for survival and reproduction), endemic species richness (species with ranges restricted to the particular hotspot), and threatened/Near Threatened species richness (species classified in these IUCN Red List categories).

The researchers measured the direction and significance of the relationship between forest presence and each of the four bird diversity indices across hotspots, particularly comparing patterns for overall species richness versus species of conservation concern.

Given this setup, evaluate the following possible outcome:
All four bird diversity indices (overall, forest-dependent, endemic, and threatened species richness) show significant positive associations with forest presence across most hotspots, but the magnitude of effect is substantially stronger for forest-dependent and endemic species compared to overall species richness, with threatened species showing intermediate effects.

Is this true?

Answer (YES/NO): NO